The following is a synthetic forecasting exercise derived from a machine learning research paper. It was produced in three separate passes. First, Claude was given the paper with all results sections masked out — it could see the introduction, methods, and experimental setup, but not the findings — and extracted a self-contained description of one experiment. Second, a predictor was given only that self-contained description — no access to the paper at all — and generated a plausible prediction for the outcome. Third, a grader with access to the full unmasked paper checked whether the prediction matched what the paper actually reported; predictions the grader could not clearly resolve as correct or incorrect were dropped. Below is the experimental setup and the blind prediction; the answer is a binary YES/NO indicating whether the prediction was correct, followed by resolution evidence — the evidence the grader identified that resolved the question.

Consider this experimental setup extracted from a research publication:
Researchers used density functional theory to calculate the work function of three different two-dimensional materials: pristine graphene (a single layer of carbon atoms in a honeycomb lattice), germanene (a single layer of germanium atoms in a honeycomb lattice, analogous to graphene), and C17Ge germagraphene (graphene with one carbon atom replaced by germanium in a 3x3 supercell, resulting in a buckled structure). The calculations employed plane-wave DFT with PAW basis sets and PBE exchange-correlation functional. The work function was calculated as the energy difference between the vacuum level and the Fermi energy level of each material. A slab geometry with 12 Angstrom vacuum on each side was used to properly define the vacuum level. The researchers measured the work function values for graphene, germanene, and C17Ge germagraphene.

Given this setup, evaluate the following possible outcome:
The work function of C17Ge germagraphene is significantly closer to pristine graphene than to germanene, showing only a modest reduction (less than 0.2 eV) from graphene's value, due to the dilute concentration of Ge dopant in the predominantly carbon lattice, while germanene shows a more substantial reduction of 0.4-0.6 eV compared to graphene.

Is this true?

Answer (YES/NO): NO